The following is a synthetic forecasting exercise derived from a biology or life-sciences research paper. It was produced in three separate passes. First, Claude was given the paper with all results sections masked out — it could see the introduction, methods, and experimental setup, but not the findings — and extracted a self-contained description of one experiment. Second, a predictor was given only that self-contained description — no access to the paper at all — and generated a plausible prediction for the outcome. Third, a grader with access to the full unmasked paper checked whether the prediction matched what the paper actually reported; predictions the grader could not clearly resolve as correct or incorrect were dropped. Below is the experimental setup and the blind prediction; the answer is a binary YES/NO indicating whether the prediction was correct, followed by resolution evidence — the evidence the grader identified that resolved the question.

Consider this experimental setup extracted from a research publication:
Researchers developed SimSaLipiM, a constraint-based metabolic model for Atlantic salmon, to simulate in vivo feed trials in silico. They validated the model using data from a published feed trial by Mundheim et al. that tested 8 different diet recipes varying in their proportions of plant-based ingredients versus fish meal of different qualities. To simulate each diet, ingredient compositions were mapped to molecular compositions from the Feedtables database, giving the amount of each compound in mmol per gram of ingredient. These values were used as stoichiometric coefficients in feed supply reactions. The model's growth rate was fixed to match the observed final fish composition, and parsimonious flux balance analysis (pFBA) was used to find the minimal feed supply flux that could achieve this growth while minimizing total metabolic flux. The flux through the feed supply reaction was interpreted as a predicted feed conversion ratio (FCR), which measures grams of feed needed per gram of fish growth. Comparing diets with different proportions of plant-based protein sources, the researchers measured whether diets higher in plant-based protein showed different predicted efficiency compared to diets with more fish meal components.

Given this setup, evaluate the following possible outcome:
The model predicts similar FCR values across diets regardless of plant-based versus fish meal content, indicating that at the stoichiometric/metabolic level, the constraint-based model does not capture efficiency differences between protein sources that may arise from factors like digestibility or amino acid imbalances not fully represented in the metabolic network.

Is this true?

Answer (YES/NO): NO